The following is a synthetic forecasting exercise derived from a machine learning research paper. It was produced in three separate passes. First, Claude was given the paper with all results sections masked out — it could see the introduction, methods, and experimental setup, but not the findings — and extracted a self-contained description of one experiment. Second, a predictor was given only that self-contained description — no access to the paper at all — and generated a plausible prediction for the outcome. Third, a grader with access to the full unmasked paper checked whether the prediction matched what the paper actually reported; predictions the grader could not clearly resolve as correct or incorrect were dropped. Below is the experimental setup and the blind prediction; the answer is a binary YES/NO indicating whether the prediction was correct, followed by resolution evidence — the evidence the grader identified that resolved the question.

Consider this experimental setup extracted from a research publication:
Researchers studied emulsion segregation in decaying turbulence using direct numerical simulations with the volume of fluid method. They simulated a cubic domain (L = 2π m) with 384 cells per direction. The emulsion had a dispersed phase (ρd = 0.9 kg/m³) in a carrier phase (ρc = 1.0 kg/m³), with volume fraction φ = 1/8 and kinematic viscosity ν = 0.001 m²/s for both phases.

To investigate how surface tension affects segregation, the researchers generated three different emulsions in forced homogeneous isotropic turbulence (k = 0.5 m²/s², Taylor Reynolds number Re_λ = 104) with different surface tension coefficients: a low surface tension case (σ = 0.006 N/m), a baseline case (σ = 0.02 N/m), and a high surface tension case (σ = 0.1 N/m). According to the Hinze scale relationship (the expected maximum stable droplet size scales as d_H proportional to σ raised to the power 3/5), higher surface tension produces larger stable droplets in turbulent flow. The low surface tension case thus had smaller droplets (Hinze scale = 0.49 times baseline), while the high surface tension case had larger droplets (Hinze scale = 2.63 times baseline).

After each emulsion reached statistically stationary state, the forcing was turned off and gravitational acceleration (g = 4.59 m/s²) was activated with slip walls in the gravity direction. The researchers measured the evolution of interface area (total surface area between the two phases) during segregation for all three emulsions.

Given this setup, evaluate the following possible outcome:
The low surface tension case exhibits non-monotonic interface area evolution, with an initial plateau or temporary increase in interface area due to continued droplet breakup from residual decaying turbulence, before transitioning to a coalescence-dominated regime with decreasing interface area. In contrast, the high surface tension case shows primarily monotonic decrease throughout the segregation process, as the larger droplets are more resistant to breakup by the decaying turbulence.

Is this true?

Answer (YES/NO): NO